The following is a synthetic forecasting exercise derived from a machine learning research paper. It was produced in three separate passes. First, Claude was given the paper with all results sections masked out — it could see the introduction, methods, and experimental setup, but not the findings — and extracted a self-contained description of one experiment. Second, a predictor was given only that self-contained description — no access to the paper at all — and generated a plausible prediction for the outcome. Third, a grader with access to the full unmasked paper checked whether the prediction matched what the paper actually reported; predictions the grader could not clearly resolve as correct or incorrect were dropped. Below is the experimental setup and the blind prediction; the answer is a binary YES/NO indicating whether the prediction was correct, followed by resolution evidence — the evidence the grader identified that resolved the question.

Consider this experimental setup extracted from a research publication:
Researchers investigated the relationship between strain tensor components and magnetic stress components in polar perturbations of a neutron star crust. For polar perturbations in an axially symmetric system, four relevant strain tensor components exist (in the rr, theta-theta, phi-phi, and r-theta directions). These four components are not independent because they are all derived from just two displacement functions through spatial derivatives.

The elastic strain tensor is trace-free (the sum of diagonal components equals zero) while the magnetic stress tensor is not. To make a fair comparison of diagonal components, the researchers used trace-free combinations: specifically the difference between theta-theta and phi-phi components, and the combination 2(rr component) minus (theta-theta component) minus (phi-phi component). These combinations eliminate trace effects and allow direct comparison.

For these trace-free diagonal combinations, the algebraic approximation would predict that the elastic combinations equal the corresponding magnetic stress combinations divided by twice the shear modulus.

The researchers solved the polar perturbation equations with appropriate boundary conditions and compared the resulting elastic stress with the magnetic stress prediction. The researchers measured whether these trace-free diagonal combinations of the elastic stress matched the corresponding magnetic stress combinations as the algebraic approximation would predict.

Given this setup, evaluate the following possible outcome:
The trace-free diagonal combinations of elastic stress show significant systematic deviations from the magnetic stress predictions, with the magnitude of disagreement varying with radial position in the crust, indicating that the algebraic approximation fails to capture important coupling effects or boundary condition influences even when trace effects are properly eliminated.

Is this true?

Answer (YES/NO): YES